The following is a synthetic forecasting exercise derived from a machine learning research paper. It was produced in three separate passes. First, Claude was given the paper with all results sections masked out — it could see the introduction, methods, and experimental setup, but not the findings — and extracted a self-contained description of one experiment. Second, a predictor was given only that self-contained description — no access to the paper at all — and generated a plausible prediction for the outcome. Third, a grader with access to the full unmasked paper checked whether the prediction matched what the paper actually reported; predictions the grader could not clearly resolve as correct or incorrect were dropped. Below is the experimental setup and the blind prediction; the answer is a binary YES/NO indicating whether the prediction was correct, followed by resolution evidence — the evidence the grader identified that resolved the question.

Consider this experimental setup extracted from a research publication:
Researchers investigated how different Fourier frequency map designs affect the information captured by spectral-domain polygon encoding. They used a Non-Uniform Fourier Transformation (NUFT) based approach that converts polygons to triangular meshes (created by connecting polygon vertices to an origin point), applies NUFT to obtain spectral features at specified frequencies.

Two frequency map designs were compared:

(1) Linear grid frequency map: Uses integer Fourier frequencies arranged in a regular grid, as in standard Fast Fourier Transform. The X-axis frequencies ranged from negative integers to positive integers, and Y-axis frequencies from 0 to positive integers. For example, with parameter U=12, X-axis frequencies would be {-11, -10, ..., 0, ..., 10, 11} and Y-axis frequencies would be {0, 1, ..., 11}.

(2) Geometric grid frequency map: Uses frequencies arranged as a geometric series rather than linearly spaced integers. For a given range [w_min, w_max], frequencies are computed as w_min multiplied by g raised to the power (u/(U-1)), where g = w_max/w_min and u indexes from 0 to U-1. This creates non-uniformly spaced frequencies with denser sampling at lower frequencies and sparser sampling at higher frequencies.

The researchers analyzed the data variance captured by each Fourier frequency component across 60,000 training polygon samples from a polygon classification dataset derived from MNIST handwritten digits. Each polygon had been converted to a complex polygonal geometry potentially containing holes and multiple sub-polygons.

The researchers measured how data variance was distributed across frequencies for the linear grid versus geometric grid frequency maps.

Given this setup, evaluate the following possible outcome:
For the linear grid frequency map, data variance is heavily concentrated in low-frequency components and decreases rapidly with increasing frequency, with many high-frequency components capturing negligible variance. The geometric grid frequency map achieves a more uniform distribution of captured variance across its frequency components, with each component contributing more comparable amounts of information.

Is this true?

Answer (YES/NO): YES